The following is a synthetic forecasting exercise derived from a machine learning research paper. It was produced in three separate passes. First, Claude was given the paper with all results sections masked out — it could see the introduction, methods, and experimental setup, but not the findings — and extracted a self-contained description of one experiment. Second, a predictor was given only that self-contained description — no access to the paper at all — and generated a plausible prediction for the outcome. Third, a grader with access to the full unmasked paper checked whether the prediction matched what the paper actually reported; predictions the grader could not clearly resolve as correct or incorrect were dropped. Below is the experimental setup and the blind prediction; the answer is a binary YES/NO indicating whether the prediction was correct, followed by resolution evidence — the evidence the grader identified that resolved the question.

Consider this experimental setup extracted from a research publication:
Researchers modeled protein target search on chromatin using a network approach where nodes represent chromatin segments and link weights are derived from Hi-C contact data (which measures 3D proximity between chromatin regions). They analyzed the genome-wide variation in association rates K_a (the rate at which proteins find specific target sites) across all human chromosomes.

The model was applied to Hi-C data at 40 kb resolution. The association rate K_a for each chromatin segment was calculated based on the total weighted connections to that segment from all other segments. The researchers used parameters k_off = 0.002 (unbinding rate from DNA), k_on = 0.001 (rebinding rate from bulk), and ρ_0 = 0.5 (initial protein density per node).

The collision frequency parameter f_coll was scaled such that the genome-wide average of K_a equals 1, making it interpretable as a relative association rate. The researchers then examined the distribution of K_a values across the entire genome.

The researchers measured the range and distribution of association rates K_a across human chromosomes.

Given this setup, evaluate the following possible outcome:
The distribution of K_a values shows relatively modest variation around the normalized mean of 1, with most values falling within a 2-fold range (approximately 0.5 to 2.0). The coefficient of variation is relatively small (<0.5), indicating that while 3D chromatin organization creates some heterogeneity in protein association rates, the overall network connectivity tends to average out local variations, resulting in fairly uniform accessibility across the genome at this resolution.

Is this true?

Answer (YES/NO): NO